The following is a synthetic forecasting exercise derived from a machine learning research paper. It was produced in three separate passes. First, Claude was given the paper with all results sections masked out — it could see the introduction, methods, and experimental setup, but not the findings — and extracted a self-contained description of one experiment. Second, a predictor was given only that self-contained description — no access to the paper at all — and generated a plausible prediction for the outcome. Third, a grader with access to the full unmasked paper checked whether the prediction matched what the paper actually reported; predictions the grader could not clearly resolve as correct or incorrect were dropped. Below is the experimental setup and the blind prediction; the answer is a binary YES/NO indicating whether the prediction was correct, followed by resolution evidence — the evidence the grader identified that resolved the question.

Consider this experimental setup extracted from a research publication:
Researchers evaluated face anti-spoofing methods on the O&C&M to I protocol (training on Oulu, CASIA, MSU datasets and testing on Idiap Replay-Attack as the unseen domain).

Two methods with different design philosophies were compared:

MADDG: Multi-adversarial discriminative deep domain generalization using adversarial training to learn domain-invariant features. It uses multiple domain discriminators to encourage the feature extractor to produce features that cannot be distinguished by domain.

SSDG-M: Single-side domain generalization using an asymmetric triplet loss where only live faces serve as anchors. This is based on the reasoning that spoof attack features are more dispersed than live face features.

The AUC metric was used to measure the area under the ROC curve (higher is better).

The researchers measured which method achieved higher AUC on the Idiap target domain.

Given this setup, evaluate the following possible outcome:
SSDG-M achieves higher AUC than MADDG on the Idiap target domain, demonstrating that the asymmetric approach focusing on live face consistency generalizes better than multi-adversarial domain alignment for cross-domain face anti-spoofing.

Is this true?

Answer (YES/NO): YES